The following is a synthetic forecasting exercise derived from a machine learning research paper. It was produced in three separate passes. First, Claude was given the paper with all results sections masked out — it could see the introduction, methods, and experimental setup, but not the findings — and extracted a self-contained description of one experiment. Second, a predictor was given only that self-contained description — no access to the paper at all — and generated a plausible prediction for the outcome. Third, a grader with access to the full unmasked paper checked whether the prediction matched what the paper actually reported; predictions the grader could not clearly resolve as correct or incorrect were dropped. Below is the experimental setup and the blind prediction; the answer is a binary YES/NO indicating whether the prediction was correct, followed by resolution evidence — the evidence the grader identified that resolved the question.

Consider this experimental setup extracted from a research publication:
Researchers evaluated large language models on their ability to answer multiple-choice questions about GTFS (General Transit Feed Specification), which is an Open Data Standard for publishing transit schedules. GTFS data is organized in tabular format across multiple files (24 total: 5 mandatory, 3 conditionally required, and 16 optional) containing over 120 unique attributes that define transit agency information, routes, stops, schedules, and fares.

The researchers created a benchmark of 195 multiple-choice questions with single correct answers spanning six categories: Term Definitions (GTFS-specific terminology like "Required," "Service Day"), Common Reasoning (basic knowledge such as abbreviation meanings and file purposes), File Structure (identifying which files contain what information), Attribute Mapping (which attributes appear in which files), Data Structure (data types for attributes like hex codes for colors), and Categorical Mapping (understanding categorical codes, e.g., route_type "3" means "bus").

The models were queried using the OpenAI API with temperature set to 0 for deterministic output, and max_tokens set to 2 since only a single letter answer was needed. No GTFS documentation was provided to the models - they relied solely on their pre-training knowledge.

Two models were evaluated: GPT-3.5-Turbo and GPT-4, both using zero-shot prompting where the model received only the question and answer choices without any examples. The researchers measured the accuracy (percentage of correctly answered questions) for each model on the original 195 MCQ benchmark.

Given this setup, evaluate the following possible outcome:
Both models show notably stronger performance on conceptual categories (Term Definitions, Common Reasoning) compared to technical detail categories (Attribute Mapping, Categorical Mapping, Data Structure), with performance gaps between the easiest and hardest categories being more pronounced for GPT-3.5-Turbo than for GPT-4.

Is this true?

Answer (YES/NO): NO